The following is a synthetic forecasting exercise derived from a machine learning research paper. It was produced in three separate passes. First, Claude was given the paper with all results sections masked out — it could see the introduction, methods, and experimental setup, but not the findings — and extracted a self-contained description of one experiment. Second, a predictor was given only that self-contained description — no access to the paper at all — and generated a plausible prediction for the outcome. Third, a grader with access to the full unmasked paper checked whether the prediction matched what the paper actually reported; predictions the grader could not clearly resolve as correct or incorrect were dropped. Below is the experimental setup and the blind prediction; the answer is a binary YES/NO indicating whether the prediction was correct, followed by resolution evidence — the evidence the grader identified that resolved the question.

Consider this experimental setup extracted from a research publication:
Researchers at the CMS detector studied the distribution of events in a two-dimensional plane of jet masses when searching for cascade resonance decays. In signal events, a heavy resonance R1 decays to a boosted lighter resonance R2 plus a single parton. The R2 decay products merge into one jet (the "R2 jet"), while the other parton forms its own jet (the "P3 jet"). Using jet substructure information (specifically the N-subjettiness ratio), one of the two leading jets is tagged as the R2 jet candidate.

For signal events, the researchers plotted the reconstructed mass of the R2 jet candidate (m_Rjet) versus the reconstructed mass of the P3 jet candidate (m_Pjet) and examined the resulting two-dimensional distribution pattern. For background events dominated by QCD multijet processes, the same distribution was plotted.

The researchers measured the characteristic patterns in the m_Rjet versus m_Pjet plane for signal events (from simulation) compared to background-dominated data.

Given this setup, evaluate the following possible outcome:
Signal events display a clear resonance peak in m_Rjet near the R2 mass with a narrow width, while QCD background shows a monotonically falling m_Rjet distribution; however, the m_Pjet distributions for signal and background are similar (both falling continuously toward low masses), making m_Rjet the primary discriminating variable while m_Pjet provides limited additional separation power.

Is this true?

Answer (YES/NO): NO